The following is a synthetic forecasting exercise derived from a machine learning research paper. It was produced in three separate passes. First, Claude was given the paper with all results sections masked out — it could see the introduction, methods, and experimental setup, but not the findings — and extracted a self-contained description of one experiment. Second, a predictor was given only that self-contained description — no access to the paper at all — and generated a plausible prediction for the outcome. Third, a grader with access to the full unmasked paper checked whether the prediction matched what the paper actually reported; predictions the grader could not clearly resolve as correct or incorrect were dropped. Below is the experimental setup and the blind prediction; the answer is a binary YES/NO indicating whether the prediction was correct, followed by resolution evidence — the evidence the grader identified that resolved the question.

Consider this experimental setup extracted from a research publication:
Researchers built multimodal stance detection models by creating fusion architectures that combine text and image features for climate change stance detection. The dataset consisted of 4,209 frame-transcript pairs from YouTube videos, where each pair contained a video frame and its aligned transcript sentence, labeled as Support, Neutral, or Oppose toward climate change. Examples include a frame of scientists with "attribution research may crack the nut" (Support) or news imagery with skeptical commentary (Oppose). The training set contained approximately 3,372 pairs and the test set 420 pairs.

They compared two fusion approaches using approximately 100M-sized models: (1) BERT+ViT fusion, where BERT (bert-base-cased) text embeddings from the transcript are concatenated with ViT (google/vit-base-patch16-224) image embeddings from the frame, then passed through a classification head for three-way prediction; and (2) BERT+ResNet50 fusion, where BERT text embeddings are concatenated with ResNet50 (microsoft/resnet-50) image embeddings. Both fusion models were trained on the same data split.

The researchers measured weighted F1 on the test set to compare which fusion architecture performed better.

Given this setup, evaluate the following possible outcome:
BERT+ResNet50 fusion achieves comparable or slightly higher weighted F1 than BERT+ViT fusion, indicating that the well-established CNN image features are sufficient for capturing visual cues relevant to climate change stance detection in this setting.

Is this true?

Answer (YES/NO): NO